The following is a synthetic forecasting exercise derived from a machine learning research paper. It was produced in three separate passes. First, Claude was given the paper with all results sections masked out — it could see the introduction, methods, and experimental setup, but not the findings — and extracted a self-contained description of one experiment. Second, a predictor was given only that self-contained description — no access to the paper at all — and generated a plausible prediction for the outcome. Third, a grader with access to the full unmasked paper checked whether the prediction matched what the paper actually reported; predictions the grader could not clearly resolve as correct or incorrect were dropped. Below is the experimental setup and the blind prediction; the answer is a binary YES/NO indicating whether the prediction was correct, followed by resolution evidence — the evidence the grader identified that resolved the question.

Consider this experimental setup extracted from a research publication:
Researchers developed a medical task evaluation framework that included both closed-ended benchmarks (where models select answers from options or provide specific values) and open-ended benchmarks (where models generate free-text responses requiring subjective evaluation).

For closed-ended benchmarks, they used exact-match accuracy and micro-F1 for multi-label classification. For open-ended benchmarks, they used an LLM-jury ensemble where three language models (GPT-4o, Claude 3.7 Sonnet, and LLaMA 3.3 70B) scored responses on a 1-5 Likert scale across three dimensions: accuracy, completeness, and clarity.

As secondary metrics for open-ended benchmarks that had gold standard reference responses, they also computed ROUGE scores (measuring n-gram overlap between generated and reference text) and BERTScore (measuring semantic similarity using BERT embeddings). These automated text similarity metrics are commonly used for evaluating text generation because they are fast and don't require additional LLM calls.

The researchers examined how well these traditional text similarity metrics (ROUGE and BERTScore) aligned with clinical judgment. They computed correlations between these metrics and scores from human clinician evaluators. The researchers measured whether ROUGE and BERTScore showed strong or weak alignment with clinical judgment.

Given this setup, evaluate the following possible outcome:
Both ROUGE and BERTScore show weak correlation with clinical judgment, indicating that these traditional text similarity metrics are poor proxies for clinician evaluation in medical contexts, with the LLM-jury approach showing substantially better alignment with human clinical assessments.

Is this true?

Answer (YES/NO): NO